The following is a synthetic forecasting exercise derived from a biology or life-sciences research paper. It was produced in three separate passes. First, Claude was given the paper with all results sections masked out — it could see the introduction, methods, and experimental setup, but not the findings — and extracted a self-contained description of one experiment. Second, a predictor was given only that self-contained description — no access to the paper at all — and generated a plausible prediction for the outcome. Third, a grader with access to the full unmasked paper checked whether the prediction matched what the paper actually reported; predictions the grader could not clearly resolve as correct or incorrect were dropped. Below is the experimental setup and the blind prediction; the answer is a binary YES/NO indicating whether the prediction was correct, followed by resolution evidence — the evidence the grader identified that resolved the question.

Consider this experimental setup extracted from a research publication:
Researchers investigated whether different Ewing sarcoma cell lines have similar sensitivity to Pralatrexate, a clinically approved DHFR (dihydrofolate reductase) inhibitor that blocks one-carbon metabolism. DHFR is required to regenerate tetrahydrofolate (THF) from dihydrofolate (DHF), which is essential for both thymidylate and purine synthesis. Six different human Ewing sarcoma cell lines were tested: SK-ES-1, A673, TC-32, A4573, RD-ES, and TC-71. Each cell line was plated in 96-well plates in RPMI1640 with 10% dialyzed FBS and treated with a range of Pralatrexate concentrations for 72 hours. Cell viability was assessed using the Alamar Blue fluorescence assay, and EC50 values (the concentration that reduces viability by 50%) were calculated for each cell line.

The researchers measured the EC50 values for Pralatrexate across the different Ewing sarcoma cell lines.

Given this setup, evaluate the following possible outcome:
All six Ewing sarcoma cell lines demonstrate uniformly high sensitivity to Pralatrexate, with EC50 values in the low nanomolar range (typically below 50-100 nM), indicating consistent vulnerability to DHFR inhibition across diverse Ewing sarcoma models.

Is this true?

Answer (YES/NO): YES